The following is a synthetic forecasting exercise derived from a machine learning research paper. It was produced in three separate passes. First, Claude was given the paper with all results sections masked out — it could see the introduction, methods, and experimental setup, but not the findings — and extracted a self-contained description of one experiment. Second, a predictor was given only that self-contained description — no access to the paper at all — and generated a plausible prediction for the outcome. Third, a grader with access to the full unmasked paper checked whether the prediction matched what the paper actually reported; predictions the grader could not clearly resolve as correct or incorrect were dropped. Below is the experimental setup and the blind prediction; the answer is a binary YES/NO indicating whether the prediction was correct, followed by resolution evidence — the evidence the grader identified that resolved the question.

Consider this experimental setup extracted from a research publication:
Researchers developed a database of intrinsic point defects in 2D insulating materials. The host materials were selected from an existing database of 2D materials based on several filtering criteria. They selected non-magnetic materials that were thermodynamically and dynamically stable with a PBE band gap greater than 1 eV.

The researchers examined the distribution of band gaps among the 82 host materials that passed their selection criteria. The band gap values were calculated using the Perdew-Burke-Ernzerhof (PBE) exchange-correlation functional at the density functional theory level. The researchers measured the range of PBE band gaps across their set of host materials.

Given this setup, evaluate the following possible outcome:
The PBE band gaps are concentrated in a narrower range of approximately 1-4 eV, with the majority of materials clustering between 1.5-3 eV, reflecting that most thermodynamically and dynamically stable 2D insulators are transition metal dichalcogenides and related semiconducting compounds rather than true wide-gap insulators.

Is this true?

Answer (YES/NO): NO